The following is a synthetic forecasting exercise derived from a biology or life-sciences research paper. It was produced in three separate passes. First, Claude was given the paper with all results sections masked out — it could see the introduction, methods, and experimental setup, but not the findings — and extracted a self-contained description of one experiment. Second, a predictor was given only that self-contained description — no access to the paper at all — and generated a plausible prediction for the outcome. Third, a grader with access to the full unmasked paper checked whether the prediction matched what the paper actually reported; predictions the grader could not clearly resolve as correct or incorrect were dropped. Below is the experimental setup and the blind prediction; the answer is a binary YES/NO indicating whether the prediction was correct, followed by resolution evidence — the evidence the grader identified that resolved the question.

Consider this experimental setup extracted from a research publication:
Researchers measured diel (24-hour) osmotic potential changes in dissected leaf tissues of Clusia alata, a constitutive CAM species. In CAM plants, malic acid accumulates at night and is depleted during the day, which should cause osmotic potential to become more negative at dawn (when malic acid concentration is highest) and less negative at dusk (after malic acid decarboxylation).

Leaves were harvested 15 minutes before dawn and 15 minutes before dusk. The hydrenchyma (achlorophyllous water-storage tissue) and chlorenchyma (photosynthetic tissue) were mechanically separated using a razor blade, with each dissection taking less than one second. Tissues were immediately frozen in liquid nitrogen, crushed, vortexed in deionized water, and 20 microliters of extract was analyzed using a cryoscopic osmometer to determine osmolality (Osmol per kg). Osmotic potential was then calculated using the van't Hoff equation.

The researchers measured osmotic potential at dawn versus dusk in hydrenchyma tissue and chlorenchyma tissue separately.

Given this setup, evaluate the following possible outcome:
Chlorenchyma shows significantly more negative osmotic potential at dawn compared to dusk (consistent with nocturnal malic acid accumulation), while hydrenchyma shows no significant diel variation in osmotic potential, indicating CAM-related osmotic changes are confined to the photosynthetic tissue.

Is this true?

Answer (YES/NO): YES